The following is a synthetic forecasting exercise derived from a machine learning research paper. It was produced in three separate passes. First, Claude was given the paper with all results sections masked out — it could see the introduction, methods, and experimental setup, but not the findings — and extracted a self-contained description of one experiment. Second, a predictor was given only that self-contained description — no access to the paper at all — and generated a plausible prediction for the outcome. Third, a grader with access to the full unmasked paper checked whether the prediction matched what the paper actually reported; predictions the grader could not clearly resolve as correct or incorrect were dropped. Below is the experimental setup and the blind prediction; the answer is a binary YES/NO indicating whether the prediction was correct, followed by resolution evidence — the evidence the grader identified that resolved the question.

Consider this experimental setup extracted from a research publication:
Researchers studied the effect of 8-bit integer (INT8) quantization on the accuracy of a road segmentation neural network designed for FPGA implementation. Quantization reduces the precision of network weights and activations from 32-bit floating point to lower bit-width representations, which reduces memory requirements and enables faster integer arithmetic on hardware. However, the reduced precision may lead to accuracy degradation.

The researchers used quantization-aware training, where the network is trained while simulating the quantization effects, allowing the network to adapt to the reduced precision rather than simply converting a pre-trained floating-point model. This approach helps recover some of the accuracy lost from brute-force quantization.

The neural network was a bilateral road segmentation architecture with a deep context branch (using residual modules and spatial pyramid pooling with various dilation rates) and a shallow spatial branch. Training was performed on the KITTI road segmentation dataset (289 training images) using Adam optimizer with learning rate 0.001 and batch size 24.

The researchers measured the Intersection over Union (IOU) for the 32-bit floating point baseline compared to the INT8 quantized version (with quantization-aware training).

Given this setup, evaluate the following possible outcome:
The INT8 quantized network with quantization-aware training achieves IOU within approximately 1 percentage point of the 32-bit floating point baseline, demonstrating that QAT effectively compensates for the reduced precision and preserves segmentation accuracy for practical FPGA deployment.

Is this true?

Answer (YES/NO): NO